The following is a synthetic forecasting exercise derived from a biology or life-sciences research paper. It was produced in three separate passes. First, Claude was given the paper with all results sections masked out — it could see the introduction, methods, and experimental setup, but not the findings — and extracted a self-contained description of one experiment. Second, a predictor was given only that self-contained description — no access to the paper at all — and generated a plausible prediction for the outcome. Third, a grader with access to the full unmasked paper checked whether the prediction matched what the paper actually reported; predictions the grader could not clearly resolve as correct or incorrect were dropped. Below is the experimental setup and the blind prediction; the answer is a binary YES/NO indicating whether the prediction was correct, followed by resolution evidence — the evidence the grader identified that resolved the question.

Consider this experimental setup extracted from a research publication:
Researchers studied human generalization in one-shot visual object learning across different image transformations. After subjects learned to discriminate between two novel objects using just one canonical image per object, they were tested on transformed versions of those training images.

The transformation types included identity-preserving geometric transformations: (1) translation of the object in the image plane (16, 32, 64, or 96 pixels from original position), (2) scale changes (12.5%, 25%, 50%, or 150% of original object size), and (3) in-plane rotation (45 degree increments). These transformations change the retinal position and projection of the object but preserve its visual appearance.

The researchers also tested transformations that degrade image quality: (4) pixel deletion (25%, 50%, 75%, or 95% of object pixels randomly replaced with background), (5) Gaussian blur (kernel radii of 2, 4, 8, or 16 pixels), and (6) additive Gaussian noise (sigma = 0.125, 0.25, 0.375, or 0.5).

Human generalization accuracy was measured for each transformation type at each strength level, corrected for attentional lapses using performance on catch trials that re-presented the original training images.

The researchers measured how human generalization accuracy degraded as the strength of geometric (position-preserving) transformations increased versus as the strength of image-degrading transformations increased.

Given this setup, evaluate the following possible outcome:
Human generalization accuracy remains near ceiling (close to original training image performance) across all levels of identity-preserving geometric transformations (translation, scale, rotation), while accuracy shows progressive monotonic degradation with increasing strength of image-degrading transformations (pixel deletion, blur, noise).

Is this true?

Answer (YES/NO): NO